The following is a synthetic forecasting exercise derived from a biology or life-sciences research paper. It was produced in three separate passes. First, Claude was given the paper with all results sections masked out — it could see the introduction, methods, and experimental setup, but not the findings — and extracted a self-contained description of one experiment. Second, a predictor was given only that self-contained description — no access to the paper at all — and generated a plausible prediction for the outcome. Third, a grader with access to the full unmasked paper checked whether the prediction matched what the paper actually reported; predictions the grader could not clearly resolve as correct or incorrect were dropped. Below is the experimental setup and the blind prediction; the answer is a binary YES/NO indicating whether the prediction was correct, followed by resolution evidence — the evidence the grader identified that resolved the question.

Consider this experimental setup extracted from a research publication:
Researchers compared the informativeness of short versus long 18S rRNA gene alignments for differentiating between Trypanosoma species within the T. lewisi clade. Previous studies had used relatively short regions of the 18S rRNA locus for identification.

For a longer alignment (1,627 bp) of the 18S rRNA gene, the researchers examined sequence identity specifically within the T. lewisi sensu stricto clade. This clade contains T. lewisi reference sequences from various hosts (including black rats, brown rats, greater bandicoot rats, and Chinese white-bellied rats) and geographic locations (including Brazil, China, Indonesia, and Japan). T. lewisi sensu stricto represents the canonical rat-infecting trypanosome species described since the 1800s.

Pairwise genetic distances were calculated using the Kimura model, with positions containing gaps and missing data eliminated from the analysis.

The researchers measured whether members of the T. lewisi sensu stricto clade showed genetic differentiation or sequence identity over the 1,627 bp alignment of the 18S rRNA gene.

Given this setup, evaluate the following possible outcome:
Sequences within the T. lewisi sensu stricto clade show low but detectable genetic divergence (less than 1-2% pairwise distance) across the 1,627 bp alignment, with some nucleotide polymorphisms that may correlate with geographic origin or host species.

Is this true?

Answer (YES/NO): NO